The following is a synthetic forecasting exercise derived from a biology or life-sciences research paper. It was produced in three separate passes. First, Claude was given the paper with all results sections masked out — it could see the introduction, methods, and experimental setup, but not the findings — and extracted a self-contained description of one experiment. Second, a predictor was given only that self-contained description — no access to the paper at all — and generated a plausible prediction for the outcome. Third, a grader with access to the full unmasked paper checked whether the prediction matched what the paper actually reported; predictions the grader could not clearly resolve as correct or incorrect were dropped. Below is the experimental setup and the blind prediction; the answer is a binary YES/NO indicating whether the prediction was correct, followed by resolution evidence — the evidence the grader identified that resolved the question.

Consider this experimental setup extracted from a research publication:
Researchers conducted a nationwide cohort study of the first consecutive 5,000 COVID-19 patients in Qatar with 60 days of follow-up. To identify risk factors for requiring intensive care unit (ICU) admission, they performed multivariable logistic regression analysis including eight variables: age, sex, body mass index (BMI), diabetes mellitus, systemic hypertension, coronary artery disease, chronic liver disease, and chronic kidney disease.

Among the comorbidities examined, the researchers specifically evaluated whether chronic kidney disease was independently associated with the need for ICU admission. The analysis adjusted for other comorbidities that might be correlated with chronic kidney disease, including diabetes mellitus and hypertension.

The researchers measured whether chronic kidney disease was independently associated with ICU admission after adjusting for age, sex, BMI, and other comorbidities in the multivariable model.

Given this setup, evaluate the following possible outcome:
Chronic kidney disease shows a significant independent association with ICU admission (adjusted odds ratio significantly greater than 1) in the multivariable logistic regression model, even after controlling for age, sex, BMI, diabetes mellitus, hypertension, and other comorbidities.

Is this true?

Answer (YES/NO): YES